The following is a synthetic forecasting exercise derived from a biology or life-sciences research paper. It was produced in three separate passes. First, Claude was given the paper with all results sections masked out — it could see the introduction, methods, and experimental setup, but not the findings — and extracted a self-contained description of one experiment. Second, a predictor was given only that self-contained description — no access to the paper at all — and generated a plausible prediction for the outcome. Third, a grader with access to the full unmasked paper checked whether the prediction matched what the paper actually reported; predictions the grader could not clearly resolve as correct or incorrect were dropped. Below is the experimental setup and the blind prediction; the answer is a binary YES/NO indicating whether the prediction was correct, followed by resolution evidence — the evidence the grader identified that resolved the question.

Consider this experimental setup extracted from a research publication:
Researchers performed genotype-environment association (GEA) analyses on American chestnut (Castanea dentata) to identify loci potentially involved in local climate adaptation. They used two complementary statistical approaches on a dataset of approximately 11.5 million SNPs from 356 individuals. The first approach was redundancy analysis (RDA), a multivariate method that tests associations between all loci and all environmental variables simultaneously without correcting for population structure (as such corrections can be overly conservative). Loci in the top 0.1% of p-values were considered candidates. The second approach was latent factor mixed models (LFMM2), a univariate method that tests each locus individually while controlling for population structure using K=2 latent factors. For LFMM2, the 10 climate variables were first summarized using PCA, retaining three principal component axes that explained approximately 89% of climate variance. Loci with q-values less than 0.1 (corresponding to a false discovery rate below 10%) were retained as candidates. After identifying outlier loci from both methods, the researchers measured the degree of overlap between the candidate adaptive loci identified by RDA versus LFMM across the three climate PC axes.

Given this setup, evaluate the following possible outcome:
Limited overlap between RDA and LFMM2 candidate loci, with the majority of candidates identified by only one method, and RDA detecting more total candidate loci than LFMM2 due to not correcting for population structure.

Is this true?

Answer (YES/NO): YES